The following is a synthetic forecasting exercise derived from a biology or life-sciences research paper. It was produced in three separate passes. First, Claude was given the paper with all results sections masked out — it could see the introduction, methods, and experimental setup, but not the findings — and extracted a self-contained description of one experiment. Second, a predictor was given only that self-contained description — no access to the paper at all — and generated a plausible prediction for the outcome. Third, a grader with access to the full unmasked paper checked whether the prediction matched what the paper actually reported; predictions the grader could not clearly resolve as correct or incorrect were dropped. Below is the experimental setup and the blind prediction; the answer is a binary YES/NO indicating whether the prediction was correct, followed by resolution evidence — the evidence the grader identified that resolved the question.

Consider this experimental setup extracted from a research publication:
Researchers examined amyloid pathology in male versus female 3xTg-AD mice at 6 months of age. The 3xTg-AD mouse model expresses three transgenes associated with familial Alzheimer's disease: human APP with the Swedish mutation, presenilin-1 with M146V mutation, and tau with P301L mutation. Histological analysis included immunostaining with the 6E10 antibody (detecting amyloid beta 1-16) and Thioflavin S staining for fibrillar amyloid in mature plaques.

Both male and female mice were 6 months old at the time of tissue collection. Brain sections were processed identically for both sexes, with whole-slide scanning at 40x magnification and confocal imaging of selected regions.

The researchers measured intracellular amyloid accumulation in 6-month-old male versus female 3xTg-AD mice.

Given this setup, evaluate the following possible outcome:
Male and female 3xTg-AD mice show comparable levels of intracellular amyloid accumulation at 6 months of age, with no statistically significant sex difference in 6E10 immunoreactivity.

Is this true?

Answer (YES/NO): NO